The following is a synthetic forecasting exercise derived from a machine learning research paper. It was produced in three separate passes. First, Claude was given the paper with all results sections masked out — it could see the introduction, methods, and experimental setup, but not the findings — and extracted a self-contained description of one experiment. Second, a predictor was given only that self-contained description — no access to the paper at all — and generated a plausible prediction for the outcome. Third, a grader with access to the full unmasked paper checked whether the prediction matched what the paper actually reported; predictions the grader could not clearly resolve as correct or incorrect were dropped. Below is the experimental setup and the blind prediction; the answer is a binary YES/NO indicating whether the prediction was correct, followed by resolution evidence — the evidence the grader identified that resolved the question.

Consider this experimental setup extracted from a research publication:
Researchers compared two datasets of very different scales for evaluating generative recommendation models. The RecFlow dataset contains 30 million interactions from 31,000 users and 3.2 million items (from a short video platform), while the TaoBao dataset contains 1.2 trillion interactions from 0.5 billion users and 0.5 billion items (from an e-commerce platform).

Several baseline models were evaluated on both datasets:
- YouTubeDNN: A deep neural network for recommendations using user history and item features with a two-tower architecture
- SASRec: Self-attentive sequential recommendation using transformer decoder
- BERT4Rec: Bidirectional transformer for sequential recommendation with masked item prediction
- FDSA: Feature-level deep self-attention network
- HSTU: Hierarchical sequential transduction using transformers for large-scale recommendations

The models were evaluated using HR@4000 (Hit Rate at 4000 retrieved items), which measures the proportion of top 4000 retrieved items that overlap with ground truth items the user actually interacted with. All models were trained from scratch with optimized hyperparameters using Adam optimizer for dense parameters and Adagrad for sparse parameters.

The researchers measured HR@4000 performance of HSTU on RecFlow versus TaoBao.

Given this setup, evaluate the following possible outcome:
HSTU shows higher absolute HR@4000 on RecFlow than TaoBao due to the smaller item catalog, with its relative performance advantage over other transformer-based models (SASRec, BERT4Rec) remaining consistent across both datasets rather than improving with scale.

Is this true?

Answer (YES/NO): NO